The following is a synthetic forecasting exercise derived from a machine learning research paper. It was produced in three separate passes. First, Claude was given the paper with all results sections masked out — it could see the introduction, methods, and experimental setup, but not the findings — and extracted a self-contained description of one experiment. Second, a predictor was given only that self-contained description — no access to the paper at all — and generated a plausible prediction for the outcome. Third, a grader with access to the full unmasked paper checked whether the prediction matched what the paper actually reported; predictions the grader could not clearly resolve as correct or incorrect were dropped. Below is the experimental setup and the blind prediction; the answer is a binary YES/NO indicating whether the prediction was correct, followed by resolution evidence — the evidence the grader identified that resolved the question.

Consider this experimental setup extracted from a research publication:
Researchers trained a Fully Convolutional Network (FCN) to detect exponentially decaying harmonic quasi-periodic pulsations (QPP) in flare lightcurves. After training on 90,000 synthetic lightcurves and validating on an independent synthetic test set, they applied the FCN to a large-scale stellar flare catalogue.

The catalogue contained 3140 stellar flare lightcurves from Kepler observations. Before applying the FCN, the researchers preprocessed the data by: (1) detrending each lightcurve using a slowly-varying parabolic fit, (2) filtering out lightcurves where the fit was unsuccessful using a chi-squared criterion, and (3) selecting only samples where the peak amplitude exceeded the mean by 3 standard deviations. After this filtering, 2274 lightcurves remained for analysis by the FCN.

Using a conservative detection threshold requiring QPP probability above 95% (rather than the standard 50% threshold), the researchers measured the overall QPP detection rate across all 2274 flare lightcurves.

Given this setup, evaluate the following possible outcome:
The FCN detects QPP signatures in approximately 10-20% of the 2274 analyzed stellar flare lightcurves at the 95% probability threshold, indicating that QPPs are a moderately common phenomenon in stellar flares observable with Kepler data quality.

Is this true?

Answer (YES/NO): NO